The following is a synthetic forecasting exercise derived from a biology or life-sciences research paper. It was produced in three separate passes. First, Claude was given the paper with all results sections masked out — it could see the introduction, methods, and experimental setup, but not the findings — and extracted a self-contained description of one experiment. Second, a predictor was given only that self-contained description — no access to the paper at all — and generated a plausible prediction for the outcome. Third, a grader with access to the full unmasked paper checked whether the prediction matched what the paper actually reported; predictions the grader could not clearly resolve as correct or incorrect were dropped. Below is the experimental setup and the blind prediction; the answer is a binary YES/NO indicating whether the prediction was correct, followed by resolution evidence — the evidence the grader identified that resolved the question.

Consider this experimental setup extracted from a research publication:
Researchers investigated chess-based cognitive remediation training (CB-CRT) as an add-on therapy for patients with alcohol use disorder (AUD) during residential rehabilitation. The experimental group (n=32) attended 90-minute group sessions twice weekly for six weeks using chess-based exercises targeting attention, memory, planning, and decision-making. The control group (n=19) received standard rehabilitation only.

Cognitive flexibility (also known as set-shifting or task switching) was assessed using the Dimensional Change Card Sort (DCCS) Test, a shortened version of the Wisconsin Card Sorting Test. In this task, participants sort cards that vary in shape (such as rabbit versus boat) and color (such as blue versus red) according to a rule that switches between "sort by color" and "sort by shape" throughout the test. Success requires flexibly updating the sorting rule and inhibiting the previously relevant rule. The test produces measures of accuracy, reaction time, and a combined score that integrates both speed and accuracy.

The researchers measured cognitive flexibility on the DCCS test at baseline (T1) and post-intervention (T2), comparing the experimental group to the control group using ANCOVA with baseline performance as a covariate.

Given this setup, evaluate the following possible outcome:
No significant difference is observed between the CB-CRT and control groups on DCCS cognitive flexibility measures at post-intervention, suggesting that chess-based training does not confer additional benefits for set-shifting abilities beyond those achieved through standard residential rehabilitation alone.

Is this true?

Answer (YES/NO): YES